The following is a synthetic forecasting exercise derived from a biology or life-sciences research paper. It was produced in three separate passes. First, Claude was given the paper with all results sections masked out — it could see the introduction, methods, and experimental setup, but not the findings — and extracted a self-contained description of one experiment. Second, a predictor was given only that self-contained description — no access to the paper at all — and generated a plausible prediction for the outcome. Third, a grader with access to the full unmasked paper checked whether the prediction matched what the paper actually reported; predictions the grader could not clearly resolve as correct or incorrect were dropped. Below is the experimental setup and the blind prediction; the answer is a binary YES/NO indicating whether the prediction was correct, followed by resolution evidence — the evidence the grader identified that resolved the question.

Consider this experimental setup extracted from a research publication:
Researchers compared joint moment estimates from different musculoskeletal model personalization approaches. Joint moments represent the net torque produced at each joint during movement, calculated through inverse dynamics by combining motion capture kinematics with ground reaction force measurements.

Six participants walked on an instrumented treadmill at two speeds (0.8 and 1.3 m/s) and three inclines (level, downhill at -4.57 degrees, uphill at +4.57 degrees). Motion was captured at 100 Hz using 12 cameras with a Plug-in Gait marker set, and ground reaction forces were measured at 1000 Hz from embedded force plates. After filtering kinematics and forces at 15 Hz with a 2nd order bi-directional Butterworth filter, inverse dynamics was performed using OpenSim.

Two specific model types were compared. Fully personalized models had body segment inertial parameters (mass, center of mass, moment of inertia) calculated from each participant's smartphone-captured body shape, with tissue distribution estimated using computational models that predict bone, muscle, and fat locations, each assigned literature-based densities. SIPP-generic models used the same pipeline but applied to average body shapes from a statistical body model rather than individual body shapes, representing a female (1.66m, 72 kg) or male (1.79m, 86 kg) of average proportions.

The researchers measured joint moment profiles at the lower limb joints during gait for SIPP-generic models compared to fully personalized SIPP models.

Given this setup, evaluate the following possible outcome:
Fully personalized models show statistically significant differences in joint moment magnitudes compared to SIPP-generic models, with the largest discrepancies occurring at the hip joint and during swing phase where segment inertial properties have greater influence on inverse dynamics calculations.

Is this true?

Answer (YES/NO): NO